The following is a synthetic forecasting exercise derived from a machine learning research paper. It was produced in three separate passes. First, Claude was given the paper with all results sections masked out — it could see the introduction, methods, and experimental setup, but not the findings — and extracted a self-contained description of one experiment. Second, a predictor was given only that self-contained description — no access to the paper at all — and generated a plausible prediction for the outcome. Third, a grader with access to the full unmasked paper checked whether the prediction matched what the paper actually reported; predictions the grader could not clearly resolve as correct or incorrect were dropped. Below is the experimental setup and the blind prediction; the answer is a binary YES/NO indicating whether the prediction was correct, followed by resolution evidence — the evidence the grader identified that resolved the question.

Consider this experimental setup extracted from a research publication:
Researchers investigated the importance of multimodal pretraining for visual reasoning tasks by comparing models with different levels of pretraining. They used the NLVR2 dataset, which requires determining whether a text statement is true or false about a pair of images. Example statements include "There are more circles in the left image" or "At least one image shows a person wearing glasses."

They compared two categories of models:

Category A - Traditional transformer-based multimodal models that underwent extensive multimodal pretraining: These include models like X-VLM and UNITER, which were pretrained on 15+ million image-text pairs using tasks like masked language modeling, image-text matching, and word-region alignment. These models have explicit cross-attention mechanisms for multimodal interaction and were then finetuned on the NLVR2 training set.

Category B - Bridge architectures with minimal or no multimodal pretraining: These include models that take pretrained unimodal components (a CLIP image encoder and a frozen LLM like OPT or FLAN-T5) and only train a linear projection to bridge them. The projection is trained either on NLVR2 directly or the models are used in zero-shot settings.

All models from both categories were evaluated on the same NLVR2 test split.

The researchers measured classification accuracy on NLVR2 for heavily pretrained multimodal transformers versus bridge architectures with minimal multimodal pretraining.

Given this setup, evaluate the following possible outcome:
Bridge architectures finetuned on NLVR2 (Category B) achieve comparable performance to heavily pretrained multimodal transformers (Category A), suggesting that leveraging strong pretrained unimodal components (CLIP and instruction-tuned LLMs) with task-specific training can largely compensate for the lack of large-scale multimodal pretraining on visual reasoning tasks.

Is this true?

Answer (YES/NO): NO